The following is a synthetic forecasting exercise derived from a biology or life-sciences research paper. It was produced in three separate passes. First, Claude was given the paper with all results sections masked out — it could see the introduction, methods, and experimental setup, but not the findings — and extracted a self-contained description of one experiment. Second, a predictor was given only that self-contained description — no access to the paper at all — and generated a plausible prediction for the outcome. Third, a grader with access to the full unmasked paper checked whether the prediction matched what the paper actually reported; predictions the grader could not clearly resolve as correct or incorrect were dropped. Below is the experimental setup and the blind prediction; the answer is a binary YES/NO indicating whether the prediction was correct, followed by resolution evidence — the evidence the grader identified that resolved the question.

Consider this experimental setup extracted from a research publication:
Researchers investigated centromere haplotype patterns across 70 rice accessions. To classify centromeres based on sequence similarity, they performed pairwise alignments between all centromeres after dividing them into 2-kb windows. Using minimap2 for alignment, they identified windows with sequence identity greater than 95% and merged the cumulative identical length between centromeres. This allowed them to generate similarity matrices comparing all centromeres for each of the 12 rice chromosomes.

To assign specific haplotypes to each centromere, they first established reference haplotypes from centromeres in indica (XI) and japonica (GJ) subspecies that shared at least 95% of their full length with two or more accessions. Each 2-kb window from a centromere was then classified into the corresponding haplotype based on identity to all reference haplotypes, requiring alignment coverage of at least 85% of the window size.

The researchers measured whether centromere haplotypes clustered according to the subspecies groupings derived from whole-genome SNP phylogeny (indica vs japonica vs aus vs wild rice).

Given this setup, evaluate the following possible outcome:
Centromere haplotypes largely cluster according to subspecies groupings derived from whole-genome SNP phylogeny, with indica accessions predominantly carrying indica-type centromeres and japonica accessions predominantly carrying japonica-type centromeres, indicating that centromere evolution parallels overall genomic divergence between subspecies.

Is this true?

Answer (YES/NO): YES